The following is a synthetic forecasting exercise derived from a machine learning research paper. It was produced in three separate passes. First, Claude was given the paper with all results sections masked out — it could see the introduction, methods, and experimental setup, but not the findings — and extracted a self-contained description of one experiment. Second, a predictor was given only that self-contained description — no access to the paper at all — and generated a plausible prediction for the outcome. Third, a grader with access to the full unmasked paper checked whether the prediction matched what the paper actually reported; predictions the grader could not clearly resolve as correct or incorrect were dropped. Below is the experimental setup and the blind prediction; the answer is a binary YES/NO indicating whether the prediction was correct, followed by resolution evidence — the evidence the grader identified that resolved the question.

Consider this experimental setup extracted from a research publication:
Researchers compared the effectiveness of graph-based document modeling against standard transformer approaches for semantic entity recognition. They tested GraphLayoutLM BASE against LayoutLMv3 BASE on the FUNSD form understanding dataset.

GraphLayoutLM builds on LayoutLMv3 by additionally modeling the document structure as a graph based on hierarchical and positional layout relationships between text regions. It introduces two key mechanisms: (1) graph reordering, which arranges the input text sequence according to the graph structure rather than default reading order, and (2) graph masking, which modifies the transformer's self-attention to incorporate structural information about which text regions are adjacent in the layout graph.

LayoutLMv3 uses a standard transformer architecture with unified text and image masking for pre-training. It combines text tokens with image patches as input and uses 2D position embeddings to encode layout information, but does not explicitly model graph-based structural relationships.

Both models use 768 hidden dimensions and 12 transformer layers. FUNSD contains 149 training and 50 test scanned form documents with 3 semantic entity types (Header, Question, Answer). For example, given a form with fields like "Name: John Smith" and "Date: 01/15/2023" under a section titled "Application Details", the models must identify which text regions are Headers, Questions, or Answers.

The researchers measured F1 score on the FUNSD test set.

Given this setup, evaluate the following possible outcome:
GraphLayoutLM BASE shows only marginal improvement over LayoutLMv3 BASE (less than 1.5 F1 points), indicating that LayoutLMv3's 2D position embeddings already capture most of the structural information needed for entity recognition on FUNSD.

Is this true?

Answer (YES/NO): NO